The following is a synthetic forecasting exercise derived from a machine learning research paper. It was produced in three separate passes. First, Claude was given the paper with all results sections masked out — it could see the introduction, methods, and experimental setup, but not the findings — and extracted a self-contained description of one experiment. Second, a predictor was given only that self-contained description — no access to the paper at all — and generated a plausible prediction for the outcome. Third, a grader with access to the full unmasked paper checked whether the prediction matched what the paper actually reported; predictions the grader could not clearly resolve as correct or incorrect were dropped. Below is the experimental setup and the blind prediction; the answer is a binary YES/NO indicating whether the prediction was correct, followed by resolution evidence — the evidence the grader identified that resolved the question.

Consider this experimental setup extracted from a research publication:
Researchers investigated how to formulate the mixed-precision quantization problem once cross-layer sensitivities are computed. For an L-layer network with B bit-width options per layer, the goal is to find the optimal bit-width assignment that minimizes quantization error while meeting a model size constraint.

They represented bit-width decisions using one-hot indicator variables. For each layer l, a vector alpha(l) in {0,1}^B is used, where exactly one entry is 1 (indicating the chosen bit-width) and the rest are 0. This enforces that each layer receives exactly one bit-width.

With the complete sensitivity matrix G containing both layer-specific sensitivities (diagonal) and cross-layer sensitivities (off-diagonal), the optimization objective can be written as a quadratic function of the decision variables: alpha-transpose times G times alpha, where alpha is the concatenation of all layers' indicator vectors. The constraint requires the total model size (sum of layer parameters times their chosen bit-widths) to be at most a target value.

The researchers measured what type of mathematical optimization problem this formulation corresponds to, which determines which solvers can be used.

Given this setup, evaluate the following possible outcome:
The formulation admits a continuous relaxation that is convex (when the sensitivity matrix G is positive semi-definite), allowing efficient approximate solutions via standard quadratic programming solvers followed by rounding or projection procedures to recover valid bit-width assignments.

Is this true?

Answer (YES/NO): NO